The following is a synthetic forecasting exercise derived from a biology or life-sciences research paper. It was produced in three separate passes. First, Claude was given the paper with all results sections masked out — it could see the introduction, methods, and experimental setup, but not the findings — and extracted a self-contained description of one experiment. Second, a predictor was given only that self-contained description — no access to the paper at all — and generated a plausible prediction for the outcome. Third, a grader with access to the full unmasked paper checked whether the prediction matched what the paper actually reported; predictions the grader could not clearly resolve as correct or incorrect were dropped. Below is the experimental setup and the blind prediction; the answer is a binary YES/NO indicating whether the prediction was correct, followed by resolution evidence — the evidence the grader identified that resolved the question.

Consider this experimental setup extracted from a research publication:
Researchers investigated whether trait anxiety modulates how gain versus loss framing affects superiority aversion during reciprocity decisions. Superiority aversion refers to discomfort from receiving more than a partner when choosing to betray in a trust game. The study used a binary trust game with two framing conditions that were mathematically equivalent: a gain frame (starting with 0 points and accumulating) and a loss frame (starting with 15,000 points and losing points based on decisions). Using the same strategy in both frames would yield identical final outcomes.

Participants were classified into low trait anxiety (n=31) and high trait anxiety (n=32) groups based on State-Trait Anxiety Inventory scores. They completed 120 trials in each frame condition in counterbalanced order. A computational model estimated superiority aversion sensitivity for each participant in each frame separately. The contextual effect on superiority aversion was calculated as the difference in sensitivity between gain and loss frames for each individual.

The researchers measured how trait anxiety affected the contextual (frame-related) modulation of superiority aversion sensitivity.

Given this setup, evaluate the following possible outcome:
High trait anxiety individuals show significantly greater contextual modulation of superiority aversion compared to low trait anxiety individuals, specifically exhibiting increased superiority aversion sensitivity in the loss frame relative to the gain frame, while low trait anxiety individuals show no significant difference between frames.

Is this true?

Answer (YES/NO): NO